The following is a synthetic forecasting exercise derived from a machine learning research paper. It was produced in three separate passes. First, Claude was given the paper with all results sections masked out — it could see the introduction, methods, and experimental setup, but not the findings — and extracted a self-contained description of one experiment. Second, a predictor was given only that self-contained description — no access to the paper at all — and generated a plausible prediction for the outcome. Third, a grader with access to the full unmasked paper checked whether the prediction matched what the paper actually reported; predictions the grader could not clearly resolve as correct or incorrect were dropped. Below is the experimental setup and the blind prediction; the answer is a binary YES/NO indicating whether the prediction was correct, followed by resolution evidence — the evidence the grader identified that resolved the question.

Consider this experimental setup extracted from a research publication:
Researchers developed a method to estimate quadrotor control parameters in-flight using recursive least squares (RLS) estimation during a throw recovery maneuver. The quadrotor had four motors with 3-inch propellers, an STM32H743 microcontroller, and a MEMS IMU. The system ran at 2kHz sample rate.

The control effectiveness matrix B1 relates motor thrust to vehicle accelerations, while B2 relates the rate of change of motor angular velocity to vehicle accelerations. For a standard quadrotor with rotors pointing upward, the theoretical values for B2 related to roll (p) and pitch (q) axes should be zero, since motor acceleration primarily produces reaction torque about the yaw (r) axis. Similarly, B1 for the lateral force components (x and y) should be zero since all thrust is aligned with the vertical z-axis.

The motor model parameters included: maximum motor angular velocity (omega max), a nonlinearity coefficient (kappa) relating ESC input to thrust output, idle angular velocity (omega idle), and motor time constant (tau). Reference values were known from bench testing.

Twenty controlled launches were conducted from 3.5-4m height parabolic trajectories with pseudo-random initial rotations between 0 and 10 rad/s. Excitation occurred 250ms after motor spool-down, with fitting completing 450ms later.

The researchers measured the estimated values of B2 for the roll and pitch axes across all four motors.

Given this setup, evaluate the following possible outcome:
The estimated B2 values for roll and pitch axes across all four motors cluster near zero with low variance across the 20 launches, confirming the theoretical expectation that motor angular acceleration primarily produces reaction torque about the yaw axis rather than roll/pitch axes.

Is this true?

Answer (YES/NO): NO